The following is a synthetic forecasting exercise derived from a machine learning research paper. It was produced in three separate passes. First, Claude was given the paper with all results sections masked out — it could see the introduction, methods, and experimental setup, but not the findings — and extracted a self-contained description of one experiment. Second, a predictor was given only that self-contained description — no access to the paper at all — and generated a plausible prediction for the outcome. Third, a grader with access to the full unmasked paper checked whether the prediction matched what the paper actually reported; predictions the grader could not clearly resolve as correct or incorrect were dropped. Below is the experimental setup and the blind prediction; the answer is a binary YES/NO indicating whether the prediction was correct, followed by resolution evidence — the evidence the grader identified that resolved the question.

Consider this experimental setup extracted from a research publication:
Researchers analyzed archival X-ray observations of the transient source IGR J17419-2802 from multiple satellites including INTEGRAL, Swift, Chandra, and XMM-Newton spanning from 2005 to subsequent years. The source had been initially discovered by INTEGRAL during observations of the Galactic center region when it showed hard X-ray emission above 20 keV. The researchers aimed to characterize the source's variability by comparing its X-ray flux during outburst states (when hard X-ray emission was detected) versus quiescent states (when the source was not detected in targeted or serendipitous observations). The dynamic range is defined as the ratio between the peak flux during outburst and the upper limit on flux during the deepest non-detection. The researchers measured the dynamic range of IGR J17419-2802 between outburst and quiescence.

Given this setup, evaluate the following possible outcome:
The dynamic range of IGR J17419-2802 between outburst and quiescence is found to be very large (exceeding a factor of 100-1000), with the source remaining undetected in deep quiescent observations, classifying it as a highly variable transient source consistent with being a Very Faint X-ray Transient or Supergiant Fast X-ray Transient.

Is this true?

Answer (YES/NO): YES